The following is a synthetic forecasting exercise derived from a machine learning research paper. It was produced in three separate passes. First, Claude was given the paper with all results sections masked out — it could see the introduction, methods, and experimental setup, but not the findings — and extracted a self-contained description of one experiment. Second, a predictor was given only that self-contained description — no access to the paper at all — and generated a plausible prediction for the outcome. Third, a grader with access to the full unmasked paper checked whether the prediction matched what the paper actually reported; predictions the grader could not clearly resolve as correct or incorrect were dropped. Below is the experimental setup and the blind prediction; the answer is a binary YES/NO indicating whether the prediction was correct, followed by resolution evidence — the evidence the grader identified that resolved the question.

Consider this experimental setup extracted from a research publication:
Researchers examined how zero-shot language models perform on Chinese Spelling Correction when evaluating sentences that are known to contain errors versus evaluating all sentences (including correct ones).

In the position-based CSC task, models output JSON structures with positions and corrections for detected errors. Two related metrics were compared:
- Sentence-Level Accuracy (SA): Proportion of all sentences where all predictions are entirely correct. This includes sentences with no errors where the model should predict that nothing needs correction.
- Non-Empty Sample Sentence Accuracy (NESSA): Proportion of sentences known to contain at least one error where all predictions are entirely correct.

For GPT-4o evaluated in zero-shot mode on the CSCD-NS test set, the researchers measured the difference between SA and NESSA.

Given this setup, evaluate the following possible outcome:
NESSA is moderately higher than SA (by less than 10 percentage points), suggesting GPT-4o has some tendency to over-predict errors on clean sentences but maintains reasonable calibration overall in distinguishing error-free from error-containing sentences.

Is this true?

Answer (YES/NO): NO